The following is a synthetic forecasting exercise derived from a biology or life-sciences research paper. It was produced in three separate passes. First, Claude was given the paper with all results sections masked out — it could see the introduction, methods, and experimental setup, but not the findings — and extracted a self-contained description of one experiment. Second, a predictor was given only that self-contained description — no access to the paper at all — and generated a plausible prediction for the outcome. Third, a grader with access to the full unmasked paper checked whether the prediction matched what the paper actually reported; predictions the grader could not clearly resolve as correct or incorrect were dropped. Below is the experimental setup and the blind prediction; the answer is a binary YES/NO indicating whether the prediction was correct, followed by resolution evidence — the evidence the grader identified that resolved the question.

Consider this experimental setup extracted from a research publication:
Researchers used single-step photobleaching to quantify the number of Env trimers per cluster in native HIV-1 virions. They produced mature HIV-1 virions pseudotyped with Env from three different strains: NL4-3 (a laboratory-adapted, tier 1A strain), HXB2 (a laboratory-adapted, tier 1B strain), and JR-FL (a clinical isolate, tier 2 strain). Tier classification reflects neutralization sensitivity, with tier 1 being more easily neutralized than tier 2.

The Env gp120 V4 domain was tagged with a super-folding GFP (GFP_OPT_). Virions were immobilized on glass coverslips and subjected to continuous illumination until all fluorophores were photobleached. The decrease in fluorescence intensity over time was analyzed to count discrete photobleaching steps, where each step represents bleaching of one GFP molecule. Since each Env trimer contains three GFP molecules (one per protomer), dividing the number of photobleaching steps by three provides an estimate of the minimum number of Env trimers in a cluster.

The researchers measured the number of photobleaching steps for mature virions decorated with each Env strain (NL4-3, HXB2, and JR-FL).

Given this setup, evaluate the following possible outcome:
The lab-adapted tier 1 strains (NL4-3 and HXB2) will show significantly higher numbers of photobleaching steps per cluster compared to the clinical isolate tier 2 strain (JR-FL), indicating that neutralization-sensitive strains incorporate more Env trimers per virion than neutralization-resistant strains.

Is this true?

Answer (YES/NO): YES